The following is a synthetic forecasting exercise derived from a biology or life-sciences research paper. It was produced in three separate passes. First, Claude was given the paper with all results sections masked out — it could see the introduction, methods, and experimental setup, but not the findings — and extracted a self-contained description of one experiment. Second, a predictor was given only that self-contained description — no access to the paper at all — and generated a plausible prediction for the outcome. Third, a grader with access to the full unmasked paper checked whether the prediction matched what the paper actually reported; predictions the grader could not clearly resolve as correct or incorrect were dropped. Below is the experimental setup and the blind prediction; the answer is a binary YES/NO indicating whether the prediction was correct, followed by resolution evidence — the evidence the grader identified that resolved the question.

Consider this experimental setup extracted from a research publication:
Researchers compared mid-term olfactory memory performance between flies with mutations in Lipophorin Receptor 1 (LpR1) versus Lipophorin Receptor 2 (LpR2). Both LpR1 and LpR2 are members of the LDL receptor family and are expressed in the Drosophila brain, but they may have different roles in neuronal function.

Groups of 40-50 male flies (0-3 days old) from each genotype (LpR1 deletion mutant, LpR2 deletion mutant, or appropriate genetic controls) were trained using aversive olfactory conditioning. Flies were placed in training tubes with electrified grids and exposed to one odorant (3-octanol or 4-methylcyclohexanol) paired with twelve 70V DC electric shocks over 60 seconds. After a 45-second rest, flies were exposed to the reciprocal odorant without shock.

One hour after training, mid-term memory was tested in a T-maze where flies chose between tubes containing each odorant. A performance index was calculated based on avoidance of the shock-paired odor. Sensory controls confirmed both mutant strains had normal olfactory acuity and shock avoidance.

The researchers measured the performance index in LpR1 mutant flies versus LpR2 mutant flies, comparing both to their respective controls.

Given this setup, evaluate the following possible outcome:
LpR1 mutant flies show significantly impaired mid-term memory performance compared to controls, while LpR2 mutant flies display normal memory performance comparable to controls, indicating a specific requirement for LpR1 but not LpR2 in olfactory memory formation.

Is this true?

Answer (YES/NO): NO